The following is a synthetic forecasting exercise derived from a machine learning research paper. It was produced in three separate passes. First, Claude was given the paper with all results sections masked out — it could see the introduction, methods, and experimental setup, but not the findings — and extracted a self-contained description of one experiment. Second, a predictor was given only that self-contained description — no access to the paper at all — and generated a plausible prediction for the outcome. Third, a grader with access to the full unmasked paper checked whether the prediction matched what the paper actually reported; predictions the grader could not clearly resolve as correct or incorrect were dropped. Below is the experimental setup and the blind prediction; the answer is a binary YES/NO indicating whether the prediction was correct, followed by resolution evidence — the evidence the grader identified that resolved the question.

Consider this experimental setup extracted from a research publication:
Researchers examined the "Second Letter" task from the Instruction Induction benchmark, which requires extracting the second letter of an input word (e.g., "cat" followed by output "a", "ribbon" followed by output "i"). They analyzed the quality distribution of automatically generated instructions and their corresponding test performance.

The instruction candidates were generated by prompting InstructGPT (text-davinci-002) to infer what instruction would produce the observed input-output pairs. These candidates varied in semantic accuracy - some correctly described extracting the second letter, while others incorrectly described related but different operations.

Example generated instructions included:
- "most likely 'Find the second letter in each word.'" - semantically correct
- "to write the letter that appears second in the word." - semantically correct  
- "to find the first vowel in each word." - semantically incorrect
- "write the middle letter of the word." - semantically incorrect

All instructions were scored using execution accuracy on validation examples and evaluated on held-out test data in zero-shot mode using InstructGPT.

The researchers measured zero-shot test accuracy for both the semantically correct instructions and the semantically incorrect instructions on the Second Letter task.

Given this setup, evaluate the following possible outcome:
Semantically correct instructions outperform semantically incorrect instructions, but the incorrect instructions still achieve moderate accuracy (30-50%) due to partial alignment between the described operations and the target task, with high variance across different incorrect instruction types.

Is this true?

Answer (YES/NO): NO